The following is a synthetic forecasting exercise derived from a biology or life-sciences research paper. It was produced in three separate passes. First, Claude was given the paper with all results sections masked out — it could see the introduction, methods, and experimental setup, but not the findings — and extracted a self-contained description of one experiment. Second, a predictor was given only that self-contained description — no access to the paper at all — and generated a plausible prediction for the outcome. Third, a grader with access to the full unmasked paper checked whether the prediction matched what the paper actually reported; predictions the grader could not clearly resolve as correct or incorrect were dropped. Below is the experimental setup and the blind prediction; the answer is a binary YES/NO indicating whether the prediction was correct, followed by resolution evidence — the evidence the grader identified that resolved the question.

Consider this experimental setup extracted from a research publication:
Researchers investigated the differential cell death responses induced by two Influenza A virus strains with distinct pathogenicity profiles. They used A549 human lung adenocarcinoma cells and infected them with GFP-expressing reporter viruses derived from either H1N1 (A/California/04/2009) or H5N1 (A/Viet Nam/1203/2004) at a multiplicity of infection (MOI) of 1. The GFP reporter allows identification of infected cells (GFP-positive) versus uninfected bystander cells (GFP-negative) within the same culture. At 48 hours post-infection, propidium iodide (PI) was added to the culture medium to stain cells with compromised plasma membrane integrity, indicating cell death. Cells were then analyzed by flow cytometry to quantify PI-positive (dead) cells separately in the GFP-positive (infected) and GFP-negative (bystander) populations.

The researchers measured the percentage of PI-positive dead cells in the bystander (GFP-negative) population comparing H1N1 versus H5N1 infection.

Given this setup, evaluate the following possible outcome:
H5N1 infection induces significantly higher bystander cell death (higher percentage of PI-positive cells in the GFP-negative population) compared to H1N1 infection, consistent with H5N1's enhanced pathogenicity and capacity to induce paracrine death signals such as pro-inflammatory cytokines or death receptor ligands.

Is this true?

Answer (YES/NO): NO